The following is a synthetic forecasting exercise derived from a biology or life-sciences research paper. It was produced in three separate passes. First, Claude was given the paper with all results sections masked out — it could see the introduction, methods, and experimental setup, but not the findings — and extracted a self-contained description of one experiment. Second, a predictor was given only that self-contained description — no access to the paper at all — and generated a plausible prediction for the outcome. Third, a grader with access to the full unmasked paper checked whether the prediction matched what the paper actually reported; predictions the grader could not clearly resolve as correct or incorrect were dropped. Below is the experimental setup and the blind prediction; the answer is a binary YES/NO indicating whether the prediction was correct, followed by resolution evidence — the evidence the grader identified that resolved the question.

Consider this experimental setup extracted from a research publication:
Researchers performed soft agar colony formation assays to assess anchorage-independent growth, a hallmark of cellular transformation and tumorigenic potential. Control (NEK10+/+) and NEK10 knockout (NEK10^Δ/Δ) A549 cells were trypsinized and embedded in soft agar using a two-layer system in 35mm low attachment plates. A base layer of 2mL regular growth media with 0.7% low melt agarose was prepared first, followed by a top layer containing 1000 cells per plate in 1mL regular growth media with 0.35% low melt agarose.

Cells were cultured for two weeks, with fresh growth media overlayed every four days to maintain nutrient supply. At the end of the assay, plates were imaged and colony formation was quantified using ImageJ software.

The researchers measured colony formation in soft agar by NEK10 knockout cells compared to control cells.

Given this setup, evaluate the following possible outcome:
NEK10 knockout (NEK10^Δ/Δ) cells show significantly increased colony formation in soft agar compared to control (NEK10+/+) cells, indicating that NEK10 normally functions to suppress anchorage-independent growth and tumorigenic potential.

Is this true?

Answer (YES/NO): NO